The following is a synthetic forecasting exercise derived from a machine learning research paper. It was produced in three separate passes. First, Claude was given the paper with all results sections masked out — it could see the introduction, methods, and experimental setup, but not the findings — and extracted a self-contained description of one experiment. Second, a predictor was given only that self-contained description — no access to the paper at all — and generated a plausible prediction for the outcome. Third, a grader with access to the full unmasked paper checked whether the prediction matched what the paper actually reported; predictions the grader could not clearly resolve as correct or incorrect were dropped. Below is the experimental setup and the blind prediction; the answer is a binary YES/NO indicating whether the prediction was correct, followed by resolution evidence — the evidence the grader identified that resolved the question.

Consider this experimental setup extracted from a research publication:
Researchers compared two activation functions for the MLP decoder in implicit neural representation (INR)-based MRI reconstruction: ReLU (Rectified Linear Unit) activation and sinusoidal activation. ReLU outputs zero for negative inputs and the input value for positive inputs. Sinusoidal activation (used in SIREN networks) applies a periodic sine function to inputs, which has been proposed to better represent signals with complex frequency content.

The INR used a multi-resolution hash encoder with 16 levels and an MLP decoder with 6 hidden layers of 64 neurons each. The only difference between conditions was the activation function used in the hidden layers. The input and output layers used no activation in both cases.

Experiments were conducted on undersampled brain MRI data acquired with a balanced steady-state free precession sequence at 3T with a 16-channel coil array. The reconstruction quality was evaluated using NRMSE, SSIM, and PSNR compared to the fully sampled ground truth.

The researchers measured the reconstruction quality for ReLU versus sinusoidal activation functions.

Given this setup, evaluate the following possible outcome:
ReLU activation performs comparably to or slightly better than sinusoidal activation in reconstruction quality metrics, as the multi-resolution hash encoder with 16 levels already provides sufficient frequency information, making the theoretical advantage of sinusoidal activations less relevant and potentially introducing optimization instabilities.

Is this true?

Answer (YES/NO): YES